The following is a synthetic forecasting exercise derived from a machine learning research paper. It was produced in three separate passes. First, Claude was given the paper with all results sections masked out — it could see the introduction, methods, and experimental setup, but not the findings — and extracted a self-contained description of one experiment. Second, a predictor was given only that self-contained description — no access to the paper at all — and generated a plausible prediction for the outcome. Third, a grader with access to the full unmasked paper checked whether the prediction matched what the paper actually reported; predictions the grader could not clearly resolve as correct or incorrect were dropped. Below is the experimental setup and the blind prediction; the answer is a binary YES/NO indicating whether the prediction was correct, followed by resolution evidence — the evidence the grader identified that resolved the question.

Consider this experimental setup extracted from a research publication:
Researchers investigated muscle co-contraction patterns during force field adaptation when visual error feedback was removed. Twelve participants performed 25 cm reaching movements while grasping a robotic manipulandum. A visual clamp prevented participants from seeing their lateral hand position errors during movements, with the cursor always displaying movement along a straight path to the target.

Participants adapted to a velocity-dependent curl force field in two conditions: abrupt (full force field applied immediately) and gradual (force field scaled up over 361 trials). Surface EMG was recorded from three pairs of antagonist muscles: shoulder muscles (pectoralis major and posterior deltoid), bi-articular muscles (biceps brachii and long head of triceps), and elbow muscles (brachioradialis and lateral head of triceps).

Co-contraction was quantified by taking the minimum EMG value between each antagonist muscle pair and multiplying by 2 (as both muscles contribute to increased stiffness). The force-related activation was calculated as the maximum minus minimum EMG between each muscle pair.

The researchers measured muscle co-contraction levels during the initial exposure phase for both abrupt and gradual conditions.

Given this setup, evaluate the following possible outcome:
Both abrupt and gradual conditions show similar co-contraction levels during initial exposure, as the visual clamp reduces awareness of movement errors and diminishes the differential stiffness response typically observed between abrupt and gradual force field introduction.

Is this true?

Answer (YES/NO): NO